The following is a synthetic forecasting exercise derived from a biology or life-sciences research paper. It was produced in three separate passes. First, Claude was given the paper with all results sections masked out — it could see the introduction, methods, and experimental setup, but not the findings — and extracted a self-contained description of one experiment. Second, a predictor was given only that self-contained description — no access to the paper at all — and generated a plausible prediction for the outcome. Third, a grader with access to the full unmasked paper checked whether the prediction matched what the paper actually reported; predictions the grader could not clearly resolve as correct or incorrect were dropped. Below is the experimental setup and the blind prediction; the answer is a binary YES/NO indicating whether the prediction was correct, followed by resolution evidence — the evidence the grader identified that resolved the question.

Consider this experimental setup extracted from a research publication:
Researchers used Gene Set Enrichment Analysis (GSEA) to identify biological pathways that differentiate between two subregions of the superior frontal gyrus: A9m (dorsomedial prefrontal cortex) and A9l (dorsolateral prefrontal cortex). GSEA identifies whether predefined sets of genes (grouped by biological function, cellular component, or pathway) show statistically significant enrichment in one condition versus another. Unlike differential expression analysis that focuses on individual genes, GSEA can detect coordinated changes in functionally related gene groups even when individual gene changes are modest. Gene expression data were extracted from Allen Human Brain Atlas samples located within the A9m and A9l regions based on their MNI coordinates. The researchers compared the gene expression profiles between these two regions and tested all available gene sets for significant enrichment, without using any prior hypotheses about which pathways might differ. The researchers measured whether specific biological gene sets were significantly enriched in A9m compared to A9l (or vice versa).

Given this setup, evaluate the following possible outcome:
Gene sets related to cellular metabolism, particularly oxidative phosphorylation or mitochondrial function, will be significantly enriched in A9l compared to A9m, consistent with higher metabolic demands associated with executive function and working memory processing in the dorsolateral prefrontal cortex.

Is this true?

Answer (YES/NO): NO